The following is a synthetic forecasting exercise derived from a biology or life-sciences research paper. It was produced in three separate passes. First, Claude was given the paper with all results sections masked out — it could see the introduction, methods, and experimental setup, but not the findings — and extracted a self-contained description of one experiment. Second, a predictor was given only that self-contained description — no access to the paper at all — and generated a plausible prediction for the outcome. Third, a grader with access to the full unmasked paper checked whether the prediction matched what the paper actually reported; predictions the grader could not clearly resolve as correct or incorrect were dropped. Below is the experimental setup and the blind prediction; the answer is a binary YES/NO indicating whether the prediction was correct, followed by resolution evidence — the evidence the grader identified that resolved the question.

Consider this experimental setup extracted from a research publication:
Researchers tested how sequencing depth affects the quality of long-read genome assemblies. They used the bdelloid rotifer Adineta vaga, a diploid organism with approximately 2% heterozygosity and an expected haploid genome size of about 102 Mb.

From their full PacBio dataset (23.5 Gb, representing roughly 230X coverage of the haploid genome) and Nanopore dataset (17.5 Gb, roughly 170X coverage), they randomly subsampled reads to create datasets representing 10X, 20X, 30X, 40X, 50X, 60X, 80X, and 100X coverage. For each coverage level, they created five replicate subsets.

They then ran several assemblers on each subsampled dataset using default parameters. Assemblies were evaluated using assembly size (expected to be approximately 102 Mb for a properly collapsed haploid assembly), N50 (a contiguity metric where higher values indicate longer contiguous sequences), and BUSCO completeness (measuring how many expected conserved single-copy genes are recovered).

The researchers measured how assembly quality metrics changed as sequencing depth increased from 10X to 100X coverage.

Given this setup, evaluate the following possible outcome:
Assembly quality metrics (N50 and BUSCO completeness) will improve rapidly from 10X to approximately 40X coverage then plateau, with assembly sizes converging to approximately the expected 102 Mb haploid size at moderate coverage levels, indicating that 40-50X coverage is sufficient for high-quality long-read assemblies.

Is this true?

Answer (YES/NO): NO